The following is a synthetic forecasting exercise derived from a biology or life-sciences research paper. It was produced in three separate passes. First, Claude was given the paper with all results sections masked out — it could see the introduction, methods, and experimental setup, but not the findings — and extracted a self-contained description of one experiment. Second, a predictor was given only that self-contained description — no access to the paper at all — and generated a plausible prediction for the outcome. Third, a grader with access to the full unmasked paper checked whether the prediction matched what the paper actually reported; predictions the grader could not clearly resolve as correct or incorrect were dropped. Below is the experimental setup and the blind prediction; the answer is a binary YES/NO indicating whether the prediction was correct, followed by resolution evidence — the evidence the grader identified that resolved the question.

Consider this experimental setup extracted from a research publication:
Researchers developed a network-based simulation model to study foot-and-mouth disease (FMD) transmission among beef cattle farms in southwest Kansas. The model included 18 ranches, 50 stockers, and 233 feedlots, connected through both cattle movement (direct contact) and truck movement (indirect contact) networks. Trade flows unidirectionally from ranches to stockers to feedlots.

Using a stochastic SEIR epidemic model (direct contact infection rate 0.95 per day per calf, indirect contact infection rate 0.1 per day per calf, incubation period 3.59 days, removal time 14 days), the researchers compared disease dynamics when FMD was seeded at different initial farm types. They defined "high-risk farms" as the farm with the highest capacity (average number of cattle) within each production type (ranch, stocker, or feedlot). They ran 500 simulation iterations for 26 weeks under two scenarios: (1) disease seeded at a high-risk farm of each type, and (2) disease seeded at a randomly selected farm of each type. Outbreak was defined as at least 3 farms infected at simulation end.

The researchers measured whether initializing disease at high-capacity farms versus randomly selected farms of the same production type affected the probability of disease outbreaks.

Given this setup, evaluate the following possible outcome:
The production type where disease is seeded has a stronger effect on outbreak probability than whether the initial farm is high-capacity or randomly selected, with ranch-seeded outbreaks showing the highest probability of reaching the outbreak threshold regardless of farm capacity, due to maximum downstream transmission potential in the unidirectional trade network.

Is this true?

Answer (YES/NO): YES